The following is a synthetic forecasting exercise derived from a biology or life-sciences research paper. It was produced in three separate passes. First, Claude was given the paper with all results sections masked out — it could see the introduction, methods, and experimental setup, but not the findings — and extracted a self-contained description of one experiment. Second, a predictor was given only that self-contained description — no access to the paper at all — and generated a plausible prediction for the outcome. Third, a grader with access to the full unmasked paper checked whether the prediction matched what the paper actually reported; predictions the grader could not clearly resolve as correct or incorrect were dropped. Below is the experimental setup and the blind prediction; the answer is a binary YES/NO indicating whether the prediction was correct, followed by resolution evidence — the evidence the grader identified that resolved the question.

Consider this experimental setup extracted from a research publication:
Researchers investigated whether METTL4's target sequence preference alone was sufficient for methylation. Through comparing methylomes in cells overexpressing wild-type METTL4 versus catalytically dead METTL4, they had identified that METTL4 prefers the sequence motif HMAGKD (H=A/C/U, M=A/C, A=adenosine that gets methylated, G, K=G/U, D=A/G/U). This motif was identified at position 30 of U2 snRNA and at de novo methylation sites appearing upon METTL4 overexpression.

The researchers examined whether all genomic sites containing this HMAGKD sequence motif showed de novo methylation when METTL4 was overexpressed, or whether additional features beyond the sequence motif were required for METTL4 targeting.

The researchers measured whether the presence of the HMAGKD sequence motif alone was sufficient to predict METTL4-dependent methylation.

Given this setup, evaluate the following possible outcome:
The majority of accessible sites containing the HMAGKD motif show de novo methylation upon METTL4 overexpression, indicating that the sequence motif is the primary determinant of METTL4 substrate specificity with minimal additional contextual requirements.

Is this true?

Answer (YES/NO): NO